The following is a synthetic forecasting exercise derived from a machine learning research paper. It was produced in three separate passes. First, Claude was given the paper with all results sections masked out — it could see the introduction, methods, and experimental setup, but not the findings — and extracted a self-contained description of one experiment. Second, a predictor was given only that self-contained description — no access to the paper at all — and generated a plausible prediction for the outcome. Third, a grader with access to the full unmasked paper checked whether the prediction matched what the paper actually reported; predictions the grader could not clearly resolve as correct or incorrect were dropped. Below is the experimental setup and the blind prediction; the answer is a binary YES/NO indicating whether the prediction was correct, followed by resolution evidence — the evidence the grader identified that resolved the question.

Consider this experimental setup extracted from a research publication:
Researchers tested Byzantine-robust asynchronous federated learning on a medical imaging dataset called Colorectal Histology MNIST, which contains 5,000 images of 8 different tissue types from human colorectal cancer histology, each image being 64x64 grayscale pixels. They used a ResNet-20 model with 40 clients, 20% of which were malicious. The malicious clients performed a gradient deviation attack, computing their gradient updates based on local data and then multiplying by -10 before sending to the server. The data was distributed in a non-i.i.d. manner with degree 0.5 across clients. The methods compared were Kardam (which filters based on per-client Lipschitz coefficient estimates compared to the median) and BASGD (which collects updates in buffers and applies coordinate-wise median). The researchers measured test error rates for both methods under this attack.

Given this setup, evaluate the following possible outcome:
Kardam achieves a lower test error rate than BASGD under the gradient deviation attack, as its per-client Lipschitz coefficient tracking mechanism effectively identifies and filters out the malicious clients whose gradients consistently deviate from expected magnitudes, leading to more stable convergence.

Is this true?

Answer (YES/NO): YES